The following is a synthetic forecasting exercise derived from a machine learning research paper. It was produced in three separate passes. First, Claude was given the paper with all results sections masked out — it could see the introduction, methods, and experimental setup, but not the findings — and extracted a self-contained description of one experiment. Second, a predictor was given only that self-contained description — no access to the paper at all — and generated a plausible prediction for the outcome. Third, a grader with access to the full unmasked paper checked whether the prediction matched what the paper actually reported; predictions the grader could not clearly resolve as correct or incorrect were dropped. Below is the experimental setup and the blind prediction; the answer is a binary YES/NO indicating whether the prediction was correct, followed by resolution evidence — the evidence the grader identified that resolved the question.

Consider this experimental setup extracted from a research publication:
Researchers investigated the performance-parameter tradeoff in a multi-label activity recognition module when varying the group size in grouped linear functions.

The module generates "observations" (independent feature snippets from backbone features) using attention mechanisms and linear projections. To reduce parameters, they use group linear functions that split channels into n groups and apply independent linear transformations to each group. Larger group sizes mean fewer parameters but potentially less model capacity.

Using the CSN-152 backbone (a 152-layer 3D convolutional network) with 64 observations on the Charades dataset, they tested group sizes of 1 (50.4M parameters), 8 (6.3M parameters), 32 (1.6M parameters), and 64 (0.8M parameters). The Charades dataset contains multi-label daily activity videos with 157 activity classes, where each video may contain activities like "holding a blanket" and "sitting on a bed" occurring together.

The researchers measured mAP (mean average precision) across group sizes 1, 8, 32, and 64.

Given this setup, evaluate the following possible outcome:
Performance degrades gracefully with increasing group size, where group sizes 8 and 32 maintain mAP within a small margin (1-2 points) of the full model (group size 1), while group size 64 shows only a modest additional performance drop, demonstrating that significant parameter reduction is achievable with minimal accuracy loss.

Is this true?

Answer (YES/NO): NO